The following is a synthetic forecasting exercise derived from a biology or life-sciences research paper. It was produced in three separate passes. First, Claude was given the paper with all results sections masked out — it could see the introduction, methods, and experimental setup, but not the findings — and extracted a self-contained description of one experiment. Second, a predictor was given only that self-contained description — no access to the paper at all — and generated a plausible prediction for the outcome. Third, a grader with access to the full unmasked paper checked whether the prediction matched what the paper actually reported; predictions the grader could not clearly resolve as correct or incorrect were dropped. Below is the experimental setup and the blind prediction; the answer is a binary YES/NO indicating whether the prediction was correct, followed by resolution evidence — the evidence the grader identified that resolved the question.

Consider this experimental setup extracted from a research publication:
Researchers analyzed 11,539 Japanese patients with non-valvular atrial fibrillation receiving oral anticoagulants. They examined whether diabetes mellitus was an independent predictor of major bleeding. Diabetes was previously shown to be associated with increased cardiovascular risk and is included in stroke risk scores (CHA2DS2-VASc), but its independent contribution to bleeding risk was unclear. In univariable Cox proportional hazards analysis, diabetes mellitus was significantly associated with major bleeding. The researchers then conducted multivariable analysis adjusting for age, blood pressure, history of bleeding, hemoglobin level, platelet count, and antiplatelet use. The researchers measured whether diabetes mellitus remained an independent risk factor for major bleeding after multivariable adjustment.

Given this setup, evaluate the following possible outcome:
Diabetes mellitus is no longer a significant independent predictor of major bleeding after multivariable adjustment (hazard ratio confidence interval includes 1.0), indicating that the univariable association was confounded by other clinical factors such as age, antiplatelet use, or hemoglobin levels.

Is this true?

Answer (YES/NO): YES